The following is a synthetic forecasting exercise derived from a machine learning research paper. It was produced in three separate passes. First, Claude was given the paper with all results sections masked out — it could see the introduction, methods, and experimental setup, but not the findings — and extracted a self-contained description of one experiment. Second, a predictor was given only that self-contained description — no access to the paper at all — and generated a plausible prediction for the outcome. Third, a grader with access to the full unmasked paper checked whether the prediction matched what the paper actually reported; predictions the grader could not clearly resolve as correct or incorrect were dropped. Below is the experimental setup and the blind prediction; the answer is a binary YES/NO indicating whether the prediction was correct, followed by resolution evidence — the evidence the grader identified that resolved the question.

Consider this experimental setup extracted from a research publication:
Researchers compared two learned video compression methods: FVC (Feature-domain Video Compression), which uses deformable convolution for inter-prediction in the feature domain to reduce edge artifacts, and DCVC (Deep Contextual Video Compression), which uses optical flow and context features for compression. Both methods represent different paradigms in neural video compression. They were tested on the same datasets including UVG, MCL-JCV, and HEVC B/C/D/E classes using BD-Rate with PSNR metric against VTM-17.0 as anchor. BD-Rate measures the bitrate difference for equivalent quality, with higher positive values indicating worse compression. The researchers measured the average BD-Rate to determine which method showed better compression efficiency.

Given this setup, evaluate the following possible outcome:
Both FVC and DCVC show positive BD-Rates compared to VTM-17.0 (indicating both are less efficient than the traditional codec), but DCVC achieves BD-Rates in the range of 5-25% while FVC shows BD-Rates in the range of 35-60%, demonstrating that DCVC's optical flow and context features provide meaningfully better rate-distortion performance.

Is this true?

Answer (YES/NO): NO